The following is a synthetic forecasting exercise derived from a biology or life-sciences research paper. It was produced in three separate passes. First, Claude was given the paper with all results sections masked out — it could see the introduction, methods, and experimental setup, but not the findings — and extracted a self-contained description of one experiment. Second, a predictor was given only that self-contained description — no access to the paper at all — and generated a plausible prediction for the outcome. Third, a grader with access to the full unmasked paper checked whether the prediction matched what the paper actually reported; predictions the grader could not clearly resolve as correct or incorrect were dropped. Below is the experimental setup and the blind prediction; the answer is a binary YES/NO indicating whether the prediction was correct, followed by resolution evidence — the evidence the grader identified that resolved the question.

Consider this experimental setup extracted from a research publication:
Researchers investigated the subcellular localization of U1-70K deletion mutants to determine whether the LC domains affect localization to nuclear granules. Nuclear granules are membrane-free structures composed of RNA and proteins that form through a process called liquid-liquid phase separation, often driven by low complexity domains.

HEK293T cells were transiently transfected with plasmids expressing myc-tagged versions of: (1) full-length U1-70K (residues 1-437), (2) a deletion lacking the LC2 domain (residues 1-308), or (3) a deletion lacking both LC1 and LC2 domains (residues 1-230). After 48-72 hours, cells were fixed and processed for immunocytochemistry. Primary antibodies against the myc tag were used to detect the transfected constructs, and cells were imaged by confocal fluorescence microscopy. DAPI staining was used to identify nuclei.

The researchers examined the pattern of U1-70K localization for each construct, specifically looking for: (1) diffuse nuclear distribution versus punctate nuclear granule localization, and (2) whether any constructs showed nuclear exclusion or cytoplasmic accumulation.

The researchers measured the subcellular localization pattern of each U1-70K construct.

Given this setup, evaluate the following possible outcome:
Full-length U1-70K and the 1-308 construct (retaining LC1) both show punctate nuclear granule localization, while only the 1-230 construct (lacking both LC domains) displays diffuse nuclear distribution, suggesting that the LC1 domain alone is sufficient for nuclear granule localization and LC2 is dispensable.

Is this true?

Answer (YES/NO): NO